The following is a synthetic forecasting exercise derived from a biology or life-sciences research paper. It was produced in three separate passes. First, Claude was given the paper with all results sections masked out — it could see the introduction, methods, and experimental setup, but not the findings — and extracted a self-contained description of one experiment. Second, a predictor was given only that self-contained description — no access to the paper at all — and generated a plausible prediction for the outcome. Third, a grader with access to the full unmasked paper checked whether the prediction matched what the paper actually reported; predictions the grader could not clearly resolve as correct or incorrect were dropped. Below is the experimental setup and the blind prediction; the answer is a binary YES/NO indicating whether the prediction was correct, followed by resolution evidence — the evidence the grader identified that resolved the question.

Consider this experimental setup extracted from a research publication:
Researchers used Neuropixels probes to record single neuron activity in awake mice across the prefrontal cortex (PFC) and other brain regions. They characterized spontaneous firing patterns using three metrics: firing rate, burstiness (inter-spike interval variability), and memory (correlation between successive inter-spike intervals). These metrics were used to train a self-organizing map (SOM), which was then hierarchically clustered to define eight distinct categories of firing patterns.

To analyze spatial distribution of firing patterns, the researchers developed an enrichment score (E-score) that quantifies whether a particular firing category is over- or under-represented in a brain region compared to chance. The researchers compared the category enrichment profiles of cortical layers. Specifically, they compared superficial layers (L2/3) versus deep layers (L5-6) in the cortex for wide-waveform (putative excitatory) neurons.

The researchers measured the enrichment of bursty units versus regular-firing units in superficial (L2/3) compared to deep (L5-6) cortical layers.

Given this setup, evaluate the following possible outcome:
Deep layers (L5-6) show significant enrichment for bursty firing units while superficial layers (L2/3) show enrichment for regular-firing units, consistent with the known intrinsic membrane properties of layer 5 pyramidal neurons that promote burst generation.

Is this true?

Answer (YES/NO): NO